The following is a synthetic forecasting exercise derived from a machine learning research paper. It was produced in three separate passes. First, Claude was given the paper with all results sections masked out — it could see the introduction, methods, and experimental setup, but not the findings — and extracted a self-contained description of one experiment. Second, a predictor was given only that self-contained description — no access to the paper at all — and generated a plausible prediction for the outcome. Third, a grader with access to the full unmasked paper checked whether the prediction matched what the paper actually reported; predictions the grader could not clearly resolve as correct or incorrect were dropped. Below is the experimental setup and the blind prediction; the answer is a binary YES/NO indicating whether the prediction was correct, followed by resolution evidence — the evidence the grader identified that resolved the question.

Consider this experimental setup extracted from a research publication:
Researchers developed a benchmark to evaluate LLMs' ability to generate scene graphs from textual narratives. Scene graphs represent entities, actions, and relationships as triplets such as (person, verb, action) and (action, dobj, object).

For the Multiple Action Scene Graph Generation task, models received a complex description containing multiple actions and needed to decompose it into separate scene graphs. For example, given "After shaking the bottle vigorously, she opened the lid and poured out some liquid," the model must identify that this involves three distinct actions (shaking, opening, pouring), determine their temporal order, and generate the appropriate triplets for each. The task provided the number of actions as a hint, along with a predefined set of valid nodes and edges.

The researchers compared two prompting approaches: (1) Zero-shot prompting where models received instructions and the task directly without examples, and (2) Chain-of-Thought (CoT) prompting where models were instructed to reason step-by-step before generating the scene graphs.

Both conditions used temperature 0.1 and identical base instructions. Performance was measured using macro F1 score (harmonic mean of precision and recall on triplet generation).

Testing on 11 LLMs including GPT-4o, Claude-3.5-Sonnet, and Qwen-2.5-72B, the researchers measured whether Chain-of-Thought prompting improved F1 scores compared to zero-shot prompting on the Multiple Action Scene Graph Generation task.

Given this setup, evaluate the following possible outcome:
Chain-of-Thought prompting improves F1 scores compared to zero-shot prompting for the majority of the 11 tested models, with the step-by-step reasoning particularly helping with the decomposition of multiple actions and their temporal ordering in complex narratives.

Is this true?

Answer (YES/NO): NO